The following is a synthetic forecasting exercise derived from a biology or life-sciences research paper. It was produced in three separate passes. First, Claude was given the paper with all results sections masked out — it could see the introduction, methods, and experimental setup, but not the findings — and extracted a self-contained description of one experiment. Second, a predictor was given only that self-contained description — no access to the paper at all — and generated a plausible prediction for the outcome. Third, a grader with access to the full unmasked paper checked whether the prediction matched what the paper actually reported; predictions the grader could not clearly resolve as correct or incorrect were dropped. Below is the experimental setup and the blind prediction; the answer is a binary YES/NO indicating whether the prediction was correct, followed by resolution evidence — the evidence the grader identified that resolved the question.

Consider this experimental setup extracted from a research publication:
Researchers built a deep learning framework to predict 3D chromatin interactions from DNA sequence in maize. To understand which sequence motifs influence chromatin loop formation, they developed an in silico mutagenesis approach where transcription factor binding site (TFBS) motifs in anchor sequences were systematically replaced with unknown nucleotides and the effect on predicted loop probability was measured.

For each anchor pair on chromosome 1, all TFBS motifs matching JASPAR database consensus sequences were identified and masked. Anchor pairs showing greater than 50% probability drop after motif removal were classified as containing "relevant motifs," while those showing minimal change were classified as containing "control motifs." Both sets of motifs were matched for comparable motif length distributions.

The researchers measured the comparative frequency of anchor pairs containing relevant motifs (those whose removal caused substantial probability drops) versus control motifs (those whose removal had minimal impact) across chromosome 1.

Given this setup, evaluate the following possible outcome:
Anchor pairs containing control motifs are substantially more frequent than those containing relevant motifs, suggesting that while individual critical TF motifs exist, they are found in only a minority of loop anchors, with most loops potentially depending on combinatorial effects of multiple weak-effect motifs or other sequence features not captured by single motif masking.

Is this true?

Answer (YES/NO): YES